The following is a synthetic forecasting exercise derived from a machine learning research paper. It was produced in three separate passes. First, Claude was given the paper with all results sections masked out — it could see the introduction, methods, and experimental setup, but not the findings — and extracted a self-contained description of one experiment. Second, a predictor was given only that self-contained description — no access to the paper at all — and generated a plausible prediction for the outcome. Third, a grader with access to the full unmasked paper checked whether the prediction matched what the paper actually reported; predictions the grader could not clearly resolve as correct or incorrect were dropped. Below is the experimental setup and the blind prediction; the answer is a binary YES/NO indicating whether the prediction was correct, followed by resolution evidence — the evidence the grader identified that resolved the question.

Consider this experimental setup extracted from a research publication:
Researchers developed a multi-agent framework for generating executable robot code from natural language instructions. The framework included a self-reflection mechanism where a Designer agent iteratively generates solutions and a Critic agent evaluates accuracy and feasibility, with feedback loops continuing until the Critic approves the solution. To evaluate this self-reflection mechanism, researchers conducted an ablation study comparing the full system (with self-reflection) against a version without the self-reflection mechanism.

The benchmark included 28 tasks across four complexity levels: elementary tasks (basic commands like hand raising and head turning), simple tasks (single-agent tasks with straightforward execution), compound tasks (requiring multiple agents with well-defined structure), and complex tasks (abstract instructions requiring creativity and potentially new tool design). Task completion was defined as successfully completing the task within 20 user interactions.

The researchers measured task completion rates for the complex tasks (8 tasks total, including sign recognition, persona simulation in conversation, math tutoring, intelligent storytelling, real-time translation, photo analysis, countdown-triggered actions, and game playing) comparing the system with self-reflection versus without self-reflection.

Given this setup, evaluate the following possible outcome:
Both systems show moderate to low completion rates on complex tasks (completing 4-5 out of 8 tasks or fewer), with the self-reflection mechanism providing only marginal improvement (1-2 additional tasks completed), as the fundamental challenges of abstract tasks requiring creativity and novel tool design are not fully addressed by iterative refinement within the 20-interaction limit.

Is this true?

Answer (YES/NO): NO